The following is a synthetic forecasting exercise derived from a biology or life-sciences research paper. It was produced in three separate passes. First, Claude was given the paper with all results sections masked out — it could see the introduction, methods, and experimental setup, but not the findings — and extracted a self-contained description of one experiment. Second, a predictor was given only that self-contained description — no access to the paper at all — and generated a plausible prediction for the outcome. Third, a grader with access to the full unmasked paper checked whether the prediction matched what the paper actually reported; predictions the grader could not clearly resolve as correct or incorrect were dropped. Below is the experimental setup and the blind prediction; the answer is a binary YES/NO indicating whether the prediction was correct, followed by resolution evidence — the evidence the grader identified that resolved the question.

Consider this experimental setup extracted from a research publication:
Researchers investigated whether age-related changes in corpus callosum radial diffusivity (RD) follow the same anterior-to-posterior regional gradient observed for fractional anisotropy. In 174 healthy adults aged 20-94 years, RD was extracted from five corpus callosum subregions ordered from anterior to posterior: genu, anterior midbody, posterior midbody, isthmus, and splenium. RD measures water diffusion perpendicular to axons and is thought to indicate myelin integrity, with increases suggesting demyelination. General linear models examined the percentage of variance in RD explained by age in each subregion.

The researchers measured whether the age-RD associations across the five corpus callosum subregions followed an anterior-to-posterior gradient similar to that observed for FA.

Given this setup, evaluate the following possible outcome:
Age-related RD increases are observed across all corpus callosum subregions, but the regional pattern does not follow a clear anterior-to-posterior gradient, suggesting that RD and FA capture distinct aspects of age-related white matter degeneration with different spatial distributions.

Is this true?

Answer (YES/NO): NO